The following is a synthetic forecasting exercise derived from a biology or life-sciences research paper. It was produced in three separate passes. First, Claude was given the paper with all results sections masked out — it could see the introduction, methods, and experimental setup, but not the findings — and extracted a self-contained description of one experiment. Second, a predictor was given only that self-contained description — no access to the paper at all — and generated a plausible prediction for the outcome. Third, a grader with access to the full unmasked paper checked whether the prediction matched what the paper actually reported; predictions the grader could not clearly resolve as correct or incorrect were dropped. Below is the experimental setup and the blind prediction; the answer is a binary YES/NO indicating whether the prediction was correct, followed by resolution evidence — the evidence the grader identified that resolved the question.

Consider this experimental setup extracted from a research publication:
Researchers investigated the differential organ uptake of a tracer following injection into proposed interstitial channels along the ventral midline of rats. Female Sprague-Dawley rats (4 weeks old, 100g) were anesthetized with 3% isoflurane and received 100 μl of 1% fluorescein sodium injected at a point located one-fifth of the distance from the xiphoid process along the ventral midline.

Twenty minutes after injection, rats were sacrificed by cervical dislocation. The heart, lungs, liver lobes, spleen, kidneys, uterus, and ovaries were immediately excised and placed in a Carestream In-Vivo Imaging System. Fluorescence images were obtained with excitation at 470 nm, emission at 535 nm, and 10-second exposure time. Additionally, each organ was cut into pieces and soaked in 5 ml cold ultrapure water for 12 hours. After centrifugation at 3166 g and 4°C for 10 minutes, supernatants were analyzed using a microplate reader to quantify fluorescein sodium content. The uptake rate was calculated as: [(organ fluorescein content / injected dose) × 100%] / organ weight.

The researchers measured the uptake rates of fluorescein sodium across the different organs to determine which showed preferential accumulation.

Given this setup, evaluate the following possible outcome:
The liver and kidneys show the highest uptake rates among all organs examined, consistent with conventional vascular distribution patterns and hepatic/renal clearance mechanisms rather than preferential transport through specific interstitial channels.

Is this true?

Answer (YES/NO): NO